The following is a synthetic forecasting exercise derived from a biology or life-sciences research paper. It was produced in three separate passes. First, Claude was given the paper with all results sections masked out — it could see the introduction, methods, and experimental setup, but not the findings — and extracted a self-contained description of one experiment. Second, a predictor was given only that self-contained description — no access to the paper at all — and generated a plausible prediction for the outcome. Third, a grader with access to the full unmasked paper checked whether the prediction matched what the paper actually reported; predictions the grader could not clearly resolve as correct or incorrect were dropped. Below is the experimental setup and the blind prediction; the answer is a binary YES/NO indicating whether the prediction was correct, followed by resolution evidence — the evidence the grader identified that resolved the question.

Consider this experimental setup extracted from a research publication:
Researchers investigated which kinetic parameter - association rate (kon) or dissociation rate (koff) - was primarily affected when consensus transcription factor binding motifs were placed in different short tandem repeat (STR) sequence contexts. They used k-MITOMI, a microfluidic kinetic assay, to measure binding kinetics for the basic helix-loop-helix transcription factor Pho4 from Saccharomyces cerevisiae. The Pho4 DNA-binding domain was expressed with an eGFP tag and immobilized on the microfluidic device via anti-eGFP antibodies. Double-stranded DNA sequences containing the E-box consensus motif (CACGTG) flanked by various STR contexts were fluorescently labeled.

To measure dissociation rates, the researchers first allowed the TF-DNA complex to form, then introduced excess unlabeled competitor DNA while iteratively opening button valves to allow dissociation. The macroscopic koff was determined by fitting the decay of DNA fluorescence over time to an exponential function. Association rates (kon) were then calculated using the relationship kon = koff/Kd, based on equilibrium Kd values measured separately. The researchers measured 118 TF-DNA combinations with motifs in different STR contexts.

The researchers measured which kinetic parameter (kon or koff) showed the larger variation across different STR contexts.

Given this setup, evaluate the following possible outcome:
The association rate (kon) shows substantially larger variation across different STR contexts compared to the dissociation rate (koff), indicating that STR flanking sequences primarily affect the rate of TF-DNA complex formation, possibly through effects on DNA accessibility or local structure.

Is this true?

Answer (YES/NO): YES